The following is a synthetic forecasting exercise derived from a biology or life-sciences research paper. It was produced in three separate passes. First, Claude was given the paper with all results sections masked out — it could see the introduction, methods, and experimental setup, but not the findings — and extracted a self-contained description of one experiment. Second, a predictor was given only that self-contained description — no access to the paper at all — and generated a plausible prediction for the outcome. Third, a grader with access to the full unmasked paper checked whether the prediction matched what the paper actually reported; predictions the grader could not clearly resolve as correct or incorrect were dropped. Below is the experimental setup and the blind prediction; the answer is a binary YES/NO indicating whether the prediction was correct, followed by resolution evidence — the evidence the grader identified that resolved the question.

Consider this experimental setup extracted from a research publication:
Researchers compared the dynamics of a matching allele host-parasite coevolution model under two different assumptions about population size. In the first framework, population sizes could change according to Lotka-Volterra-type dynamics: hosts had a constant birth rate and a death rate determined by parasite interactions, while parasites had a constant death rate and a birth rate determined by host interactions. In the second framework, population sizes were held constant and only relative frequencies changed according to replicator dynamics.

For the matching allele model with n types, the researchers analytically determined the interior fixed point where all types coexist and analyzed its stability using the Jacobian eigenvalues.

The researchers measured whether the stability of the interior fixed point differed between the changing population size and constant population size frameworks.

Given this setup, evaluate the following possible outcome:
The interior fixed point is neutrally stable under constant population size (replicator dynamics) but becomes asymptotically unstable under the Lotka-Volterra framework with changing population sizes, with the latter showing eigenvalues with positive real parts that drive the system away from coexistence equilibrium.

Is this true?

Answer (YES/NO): NO